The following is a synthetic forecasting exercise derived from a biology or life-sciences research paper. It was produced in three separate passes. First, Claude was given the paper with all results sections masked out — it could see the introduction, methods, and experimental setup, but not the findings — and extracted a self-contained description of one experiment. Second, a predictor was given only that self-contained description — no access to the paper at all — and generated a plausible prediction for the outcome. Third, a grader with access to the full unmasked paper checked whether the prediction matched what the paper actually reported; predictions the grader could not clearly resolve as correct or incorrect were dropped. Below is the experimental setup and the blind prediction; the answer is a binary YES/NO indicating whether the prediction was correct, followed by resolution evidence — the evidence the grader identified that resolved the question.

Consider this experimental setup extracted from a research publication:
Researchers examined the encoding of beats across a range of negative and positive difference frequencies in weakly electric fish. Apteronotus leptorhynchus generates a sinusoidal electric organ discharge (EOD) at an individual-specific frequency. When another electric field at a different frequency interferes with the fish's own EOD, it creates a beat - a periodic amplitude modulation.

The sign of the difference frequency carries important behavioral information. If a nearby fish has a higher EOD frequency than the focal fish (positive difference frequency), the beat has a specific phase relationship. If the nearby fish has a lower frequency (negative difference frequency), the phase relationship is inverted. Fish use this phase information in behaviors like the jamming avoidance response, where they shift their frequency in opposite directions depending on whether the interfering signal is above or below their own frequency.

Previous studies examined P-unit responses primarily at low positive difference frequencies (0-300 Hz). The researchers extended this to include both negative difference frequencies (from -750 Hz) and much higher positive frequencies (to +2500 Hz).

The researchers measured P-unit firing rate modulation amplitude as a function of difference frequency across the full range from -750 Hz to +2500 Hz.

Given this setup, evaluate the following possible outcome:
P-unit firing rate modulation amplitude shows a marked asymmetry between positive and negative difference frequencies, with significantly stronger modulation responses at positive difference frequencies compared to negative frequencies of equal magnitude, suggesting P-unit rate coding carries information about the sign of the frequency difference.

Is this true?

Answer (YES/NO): NO